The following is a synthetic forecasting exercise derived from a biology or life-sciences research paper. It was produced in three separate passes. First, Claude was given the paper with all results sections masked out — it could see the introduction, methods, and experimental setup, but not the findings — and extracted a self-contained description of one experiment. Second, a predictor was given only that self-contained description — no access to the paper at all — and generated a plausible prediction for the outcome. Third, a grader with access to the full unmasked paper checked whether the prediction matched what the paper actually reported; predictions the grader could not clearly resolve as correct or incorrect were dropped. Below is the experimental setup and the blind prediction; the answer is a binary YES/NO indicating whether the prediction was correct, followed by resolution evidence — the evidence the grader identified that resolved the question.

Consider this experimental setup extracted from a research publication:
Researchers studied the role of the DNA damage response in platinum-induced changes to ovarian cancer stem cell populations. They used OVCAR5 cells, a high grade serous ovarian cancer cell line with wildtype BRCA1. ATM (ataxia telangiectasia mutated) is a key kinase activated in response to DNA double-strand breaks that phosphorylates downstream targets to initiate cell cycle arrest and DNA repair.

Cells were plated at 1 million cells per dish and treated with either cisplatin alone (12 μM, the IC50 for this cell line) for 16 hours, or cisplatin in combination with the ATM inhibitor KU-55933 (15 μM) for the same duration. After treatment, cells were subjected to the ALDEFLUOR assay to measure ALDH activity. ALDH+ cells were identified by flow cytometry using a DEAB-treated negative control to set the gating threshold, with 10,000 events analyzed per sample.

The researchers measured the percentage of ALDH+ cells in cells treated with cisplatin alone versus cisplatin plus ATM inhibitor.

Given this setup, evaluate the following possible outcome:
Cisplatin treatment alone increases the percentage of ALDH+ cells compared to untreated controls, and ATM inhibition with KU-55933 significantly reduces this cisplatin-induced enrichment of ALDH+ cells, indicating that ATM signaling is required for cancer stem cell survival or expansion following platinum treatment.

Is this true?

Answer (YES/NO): YES